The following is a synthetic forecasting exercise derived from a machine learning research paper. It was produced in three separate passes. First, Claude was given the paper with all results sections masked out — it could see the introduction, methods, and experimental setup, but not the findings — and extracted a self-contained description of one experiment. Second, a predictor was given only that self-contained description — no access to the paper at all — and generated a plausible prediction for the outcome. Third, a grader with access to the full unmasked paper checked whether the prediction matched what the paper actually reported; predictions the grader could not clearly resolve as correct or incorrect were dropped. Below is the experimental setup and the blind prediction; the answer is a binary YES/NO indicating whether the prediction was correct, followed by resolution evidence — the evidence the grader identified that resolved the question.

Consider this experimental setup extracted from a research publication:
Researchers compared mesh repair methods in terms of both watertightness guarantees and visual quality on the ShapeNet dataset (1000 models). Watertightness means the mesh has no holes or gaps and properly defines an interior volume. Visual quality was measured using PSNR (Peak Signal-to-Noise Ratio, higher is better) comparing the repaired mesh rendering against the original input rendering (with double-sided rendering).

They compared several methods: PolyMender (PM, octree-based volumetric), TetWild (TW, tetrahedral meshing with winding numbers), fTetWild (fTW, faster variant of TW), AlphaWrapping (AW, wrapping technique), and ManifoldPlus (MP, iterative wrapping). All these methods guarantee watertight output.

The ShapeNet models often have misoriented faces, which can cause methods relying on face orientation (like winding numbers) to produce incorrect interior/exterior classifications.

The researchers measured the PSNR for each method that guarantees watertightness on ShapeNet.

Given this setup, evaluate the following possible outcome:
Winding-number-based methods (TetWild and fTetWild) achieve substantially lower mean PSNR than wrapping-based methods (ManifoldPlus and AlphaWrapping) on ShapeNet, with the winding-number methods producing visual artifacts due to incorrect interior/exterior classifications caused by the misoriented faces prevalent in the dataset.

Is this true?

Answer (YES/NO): YES